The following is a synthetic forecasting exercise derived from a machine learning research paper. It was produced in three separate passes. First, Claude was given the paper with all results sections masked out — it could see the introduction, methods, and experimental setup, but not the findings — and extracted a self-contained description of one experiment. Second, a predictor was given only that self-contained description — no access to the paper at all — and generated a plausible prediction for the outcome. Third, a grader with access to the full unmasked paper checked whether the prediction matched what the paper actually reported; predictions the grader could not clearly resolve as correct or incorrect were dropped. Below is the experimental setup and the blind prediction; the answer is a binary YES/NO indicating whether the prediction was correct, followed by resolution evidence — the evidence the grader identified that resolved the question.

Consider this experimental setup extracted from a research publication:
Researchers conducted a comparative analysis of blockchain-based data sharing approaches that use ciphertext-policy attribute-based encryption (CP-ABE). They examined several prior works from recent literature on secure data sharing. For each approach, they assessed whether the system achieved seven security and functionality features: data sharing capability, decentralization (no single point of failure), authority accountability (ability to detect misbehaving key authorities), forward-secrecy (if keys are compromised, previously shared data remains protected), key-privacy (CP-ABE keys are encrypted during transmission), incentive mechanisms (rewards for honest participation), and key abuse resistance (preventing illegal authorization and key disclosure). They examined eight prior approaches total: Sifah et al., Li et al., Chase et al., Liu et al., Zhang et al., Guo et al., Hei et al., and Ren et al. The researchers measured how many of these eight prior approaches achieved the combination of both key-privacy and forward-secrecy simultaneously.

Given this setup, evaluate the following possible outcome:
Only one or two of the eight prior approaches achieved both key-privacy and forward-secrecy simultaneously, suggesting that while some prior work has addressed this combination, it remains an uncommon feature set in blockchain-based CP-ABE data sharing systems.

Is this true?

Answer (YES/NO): NO